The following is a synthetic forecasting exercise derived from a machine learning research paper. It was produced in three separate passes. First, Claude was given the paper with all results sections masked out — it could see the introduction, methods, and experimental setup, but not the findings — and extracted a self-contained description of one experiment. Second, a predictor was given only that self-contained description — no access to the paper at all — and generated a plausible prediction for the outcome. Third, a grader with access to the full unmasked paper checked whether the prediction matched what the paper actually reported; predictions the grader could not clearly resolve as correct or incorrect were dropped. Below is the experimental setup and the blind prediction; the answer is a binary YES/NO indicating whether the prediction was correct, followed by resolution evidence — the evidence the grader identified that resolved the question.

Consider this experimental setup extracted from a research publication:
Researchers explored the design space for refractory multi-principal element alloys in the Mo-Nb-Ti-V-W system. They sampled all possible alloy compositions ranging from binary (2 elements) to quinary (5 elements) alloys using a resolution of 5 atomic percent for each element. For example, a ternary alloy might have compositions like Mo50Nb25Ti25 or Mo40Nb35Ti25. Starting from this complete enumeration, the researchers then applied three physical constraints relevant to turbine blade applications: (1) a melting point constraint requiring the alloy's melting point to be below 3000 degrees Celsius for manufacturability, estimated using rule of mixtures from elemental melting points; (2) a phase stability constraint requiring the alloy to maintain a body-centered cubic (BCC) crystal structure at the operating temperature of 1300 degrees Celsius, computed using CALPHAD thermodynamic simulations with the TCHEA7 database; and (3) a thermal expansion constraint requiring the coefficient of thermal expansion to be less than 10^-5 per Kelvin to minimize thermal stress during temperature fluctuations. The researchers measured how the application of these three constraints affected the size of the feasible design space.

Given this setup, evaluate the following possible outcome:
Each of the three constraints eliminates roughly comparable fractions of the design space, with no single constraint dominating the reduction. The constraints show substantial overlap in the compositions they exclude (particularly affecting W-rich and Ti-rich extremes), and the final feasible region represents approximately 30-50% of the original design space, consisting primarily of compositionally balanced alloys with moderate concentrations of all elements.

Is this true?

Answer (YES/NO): NO